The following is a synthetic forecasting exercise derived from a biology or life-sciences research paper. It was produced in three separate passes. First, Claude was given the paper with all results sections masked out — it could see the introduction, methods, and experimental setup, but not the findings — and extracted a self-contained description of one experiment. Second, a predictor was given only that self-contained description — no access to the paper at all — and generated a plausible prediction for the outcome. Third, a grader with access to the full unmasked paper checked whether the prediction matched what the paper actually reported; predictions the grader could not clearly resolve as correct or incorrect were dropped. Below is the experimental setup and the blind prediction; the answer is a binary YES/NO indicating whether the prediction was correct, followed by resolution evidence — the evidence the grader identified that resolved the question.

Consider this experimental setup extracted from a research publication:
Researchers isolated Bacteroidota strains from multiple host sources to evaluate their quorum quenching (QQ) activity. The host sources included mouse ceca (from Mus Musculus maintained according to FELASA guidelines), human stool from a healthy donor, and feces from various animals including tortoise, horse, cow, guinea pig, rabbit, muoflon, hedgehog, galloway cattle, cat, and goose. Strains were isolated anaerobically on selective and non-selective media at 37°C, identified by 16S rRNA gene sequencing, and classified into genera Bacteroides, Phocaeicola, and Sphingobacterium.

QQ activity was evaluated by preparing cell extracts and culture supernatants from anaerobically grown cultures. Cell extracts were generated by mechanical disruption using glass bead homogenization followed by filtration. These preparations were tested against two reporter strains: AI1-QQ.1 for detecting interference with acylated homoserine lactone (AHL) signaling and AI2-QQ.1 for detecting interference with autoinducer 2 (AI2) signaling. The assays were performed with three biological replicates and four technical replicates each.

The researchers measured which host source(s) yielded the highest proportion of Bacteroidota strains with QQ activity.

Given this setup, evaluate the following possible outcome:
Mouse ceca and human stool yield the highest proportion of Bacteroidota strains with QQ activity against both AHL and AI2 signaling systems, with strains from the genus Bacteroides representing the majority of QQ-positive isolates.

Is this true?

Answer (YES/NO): NO